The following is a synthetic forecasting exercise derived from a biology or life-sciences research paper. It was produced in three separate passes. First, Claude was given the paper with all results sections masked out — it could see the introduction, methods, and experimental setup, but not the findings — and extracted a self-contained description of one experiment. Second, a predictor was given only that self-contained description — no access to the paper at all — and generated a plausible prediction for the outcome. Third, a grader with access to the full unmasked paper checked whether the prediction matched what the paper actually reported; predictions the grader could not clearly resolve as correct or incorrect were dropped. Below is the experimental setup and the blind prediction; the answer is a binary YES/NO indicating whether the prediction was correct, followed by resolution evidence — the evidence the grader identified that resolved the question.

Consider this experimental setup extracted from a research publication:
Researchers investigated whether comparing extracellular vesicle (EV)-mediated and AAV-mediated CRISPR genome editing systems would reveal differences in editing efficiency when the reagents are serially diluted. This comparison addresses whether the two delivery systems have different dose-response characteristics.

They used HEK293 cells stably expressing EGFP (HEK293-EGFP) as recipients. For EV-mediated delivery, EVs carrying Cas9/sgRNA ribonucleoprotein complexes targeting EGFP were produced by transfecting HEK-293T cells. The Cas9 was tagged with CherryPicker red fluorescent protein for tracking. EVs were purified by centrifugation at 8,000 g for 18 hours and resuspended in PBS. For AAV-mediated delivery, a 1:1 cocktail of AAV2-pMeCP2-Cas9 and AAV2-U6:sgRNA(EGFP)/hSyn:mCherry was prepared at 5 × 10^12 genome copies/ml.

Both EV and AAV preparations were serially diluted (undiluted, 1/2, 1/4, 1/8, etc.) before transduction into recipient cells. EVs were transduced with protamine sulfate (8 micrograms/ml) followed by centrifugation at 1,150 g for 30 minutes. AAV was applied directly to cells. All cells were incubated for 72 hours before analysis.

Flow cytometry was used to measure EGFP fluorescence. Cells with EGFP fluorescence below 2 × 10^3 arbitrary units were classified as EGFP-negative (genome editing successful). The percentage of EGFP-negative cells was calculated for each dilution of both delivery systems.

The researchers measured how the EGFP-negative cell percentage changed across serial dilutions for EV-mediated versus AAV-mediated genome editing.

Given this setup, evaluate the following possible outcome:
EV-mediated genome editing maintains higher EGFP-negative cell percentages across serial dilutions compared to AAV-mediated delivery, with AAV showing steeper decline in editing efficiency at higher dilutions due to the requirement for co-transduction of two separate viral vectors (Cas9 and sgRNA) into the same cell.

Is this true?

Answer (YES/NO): NO